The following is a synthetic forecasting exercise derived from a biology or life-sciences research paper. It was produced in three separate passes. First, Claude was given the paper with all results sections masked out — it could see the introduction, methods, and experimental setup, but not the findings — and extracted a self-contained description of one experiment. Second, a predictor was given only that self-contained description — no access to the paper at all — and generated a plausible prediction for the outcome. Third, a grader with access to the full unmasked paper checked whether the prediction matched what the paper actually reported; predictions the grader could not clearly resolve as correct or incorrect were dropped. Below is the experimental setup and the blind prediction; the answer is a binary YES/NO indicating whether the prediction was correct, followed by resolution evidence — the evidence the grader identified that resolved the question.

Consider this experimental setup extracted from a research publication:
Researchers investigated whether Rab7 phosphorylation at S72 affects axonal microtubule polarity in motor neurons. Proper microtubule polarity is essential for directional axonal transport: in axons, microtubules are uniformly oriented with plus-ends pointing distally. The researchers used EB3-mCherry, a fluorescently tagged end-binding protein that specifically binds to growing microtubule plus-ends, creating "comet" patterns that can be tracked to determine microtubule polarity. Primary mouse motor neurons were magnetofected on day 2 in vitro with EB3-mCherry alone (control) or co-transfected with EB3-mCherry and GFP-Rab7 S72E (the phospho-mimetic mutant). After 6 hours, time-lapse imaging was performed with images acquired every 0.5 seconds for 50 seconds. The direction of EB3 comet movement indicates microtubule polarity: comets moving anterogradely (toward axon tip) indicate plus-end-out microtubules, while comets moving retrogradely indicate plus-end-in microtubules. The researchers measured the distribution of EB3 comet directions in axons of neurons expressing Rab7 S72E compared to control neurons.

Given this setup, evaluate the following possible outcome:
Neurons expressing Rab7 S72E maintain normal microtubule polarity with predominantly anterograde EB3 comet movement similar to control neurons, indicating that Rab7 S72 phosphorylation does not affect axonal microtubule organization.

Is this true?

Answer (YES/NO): YES